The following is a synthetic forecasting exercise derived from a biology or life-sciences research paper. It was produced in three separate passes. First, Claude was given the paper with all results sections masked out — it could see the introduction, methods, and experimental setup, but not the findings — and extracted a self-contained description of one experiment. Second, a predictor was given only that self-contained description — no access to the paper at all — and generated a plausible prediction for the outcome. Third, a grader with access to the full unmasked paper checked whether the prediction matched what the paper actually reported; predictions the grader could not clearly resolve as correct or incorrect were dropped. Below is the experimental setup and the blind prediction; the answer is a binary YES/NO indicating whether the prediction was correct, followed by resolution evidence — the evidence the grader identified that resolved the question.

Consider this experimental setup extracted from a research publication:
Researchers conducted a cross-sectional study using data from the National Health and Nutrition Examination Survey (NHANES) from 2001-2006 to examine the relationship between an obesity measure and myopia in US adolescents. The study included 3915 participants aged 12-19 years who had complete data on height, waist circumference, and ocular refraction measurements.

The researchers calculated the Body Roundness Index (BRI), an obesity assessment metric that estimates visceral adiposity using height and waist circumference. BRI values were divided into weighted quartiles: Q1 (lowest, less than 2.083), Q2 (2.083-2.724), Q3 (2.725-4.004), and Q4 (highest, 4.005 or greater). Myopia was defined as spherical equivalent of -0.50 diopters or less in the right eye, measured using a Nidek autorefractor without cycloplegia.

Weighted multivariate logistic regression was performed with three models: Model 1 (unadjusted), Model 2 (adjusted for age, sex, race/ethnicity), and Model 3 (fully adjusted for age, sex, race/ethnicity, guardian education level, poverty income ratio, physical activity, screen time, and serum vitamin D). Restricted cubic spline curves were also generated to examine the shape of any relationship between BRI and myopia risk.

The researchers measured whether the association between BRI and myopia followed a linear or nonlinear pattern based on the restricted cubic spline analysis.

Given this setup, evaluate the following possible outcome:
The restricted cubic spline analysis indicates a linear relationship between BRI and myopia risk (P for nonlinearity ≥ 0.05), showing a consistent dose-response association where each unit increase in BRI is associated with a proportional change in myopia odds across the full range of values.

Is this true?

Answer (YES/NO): NO